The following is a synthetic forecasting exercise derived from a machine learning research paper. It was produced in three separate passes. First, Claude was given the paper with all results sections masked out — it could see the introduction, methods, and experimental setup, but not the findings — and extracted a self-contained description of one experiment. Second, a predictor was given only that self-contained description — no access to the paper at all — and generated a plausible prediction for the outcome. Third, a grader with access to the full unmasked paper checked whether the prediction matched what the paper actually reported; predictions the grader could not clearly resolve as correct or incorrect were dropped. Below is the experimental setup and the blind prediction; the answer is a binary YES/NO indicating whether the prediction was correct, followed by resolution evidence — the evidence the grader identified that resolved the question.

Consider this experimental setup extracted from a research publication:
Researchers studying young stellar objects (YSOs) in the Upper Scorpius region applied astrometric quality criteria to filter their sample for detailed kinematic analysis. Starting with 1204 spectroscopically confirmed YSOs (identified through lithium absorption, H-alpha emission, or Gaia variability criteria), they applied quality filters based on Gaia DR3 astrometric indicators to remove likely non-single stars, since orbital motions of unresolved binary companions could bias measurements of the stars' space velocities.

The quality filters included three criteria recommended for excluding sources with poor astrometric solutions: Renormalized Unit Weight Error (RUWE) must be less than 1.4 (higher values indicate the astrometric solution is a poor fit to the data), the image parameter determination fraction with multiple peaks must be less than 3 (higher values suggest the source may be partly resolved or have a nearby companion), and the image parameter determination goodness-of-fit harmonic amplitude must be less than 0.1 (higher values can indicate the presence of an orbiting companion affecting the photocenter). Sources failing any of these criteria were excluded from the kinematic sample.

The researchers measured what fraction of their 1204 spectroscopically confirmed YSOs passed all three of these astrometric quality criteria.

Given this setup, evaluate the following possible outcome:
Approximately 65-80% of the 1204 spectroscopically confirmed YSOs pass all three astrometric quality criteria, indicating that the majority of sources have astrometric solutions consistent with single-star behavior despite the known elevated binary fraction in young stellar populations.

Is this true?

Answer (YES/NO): NO